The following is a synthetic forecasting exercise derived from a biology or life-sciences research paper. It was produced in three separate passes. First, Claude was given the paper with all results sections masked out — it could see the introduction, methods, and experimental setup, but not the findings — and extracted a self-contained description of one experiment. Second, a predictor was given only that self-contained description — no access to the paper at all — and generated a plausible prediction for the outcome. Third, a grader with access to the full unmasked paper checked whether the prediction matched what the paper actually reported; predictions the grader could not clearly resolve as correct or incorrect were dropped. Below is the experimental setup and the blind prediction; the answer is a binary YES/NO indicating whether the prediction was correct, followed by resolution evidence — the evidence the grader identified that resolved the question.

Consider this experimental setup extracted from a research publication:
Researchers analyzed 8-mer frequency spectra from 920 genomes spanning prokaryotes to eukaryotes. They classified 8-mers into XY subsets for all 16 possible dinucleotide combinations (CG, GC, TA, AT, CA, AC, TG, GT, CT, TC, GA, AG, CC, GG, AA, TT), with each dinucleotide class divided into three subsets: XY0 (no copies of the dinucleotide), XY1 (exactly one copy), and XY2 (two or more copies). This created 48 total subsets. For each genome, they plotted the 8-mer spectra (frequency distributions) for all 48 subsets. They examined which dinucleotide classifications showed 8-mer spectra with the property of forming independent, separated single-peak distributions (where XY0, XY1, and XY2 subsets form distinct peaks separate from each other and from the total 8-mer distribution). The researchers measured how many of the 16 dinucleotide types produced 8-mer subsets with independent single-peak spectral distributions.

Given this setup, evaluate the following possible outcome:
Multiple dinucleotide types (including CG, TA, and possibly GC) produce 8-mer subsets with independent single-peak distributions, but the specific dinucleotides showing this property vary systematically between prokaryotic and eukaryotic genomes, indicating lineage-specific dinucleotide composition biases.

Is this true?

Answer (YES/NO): NO